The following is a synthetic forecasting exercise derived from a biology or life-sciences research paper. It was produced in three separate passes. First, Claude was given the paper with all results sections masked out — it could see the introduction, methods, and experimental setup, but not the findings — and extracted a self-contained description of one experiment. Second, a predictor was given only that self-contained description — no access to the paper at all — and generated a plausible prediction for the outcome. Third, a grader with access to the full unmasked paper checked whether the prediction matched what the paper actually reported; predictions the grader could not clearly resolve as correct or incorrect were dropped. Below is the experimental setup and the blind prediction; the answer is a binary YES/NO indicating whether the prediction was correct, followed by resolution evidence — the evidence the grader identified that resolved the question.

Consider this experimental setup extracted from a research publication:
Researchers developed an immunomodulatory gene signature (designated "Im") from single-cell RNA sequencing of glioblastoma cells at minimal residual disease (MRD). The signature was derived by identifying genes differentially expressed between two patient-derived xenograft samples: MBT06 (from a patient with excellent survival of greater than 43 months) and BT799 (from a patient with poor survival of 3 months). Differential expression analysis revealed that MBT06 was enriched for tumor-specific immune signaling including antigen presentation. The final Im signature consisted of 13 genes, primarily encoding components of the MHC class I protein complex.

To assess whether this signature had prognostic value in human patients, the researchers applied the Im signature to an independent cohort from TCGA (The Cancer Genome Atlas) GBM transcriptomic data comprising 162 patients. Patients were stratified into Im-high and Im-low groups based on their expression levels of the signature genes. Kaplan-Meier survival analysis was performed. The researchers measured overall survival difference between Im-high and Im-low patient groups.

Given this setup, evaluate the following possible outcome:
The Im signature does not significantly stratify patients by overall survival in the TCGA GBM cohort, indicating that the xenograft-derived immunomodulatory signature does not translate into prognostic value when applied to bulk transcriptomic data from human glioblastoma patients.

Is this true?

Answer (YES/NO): NO